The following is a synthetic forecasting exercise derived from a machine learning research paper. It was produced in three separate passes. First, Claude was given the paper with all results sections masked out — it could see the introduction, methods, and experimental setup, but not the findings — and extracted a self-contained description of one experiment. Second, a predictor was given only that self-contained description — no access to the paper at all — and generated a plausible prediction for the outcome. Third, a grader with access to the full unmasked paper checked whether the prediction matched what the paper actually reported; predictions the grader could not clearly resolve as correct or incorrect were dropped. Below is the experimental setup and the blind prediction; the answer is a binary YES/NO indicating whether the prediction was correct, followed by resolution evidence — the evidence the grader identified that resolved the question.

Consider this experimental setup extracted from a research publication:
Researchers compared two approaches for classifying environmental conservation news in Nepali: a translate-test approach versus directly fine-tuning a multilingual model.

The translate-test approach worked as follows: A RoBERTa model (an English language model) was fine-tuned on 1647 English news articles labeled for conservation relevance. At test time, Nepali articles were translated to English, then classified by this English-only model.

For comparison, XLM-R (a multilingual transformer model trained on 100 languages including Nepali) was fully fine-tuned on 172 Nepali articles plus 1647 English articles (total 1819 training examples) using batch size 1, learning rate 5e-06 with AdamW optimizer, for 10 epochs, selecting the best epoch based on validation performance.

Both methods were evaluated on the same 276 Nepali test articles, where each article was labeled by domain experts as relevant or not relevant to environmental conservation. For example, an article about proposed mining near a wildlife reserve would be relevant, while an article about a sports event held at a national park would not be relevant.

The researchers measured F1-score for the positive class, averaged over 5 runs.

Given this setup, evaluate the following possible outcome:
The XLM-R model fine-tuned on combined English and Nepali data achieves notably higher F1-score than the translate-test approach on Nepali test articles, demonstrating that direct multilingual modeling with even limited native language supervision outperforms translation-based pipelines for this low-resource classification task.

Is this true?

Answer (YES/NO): NO